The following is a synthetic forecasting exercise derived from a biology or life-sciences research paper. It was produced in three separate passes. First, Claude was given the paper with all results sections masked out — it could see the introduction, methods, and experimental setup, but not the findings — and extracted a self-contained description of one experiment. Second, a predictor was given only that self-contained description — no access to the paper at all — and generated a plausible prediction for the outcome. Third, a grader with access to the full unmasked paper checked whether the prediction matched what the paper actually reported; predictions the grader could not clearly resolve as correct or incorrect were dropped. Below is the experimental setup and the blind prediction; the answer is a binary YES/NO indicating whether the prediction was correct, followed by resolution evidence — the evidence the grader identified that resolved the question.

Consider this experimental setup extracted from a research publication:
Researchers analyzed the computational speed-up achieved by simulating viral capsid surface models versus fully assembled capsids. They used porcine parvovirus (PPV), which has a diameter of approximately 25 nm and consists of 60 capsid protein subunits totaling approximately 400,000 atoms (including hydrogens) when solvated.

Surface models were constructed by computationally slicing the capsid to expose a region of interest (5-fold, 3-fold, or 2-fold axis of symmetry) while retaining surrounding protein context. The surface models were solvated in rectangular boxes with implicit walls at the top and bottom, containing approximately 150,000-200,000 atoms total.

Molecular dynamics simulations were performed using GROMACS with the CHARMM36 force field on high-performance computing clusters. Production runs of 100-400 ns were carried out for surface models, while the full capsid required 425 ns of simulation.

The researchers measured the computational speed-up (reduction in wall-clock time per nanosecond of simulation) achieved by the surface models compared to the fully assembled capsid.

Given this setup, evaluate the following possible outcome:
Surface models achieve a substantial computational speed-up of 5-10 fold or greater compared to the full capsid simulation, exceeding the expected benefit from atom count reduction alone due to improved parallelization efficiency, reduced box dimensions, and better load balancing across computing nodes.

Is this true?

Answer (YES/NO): YES